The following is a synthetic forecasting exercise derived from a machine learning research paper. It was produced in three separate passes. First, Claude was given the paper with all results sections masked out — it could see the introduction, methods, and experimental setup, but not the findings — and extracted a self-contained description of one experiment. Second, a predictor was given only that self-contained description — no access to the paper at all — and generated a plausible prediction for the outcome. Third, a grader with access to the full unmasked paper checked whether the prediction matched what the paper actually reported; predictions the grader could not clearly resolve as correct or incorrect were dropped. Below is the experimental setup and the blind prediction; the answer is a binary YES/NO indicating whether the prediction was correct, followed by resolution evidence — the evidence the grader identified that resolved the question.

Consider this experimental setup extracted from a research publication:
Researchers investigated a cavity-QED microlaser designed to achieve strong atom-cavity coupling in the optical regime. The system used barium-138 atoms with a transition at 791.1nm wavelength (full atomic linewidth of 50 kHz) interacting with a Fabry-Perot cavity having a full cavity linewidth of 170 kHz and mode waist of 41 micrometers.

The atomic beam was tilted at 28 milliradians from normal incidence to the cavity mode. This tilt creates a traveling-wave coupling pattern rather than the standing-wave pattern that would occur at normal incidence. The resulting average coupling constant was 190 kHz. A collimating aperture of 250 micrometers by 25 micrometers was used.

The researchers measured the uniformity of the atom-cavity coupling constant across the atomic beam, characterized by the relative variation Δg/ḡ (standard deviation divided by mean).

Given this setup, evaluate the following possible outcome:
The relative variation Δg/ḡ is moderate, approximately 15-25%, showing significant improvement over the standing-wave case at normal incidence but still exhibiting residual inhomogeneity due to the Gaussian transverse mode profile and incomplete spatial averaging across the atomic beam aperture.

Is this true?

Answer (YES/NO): NO